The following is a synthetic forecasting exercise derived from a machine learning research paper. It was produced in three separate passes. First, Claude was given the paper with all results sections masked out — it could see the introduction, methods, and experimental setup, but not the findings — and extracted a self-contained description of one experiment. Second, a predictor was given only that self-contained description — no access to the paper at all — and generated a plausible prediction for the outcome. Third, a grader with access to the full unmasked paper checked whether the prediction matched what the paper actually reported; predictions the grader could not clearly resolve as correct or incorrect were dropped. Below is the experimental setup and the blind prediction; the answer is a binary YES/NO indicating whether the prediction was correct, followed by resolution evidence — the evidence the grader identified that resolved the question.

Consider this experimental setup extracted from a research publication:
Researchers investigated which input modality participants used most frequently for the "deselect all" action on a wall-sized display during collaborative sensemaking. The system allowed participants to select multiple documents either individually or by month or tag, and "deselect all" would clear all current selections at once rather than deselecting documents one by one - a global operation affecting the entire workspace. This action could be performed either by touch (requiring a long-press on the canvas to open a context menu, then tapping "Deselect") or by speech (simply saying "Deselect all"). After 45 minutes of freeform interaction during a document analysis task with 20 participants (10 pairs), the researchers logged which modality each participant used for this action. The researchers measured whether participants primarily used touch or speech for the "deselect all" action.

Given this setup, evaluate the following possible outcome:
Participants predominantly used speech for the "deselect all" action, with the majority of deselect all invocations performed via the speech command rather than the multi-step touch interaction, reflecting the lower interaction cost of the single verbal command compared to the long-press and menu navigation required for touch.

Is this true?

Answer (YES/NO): YES